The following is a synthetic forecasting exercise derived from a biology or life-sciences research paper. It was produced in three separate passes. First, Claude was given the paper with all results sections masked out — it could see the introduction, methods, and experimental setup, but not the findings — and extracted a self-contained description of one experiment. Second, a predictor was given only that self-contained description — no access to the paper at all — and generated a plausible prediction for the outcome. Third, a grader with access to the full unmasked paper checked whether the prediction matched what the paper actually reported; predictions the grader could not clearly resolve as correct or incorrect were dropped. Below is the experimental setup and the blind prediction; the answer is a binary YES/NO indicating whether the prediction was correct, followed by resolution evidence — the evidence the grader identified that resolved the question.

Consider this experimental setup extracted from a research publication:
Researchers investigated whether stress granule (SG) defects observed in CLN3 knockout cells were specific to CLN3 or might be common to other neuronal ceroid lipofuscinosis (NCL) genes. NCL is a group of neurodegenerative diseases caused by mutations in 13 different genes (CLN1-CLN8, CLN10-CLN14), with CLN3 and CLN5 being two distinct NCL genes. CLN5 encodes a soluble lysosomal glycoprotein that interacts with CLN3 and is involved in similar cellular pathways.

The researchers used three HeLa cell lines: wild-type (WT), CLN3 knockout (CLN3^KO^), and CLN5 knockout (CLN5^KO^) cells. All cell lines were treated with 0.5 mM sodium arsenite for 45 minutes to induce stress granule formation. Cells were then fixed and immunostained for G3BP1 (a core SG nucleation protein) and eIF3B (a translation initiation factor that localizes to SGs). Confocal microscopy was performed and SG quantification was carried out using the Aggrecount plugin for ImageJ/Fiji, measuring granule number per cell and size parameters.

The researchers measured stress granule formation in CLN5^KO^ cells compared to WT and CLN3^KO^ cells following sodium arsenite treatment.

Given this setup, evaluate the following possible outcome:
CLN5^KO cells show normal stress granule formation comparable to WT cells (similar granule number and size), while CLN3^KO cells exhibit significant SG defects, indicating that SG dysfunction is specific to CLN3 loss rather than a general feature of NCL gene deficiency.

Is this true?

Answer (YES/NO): YES